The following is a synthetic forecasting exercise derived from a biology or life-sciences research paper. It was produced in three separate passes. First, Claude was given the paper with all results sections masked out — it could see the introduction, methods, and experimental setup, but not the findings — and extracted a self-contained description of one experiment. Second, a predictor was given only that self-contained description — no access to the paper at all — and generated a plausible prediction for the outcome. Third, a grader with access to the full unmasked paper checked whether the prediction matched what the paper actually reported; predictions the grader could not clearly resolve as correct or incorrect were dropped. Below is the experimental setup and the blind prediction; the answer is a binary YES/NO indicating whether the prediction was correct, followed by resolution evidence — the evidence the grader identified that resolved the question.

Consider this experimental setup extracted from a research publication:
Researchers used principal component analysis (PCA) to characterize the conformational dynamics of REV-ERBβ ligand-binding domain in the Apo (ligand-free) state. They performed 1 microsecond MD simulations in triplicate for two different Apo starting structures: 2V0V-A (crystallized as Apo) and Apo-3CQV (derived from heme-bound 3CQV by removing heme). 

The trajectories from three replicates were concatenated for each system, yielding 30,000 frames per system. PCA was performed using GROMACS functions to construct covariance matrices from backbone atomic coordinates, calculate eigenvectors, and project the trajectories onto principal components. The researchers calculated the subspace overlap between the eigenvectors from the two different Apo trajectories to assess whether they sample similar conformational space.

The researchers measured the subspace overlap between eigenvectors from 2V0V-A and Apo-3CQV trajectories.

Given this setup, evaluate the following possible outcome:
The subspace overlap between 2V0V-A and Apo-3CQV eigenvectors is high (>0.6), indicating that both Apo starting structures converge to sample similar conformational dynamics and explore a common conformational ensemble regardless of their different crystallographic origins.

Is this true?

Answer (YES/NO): NO